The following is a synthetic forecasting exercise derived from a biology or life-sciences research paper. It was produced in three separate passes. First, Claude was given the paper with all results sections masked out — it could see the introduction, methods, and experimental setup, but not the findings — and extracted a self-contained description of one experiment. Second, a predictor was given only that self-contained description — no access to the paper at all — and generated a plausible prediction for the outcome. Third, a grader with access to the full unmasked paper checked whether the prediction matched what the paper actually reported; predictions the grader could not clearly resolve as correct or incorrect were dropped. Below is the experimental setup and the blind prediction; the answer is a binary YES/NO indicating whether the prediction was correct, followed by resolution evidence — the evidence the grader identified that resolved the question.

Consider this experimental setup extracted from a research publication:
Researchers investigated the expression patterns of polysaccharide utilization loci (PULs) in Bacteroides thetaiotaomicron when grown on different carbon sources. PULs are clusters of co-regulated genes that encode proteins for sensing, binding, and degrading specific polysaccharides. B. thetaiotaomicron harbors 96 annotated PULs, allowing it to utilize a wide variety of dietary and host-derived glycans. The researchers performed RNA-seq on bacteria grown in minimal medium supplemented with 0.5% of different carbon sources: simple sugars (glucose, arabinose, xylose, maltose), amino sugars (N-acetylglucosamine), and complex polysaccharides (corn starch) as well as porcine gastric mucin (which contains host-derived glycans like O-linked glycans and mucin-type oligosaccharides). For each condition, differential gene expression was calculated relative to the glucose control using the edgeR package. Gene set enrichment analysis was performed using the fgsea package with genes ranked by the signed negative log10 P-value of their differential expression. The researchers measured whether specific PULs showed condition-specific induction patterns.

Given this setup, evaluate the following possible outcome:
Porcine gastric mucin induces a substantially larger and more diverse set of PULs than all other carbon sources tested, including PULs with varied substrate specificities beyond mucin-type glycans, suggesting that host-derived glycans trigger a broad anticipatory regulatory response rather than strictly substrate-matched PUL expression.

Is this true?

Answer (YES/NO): NO